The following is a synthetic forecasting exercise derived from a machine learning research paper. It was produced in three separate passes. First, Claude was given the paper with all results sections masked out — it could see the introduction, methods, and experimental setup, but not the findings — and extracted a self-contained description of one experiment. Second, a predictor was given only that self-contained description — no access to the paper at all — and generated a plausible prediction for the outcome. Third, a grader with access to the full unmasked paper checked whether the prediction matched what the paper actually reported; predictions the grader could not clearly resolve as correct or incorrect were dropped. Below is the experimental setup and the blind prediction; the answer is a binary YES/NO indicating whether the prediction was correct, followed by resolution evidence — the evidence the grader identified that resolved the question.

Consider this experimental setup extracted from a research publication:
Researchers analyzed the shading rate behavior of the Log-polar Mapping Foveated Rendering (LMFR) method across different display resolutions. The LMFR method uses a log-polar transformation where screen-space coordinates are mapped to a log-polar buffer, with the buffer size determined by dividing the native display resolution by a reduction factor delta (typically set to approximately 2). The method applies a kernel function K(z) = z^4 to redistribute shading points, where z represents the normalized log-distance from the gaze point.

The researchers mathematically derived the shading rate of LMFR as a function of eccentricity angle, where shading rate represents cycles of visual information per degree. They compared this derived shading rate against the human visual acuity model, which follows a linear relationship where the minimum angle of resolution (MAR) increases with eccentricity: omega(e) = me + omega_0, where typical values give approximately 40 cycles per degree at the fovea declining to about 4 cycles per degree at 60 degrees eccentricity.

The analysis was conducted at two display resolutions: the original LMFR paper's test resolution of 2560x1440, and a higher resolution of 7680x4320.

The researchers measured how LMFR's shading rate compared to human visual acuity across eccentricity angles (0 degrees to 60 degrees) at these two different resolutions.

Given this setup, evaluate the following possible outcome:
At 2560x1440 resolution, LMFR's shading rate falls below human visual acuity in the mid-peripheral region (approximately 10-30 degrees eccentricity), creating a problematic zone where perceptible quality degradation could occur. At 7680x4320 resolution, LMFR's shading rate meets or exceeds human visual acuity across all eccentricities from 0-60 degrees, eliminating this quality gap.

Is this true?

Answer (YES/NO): NO